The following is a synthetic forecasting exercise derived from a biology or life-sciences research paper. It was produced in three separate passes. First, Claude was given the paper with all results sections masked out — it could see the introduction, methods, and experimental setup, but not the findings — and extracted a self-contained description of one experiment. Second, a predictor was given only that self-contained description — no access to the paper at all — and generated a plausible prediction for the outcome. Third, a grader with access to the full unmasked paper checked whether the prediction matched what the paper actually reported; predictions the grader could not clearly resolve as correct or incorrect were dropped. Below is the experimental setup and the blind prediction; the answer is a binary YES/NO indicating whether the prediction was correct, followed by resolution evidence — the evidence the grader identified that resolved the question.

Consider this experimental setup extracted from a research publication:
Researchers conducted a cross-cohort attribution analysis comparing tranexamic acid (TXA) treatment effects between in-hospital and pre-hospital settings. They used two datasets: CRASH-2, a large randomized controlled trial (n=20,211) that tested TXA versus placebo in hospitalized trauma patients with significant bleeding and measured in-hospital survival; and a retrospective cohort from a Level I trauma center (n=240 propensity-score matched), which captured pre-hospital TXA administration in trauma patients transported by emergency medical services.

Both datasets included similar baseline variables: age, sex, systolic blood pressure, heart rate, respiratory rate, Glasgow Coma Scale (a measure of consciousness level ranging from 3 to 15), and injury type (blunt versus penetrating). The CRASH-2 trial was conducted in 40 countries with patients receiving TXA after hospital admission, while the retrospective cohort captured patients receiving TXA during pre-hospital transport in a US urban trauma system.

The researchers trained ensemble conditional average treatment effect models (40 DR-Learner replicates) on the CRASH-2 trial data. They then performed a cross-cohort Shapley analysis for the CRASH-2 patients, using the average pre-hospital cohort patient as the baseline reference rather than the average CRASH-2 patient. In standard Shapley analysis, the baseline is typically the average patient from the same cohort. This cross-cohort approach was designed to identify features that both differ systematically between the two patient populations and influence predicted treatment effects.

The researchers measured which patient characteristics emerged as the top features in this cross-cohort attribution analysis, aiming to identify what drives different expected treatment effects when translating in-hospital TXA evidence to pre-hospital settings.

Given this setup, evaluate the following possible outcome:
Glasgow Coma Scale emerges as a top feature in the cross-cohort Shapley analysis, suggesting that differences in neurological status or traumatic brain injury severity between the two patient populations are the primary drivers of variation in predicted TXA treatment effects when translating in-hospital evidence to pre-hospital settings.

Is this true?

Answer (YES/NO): NO